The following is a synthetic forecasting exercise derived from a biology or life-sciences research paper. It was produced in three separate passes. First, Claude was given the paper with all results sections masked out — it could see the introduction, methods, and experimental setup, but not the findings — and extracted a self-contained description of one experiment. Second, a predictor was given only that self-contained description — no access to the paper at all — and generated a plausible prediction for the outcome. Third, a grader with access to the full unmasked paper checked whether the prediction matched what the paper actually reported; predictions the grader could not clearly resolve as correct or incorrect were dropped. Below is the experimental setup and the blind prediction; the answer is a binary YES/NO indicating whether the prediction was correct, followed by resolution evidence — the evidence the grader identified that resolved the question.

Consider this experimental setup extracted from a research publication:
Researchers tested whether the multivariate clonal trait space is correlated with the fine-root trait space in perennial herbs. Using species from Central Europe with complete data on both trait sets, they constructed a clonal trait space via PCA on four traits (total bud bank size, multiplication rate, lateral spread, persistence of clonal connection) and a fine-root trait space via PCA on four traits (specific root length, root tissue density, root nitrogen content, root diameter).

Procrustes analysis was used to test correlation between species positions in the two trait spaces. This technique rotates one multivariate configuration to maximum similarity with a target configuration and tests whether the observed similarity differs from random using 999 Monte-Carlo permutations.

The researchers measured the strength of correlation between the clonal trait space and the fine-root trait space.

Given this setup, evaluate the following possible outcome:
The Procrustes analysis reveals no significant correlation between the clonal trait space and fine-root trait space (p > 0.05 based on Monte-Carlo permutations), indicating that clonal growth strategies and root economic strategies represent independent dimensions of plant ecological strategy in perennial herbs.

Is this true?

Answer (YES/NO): NO